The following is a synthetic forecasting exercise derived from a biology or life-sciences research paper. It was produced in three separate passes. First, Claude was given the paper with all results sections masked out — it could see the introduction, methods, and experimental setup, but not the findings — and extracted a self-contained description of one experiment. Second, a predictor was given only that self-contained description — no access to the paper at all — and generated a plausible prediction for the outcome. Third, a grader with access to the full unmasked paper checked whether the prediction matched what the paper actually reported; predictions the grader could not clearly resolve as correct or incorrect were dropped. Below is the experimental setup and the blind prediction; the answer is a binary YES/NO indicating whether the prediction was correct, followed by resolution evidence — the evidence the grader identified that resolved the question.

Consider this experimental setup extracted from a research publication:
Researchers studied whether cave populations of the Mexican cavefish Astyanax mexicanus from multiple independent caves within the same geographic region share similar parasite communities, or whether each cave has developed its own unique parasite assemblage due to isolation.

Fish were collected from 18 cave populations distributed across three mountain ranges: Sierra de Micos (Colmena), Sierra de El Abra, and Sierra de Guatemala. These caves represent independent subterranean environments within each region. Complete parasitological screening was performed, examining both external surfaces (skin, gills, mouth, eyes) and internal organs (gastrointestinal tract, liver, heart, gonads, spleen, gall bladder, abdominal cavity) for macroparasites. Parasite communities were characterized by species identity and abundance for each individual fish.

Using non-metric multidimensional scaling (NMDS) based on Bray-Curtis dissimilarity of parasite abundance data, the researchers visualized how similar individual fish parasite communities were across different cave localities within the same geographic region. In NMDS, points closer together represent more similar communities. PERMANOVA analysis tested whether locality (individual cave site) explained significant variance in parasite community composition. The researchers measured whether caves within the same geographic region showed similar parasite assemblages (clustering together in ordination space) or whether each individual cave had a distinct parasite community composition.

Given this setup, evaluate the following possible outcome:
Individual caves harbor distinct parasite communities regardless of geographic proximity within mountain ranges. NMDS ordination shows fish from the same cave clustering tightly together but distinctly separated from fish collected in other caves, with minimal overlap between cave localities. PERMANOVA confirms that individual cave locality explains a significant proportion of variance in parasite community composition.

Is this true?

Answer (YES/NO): NO